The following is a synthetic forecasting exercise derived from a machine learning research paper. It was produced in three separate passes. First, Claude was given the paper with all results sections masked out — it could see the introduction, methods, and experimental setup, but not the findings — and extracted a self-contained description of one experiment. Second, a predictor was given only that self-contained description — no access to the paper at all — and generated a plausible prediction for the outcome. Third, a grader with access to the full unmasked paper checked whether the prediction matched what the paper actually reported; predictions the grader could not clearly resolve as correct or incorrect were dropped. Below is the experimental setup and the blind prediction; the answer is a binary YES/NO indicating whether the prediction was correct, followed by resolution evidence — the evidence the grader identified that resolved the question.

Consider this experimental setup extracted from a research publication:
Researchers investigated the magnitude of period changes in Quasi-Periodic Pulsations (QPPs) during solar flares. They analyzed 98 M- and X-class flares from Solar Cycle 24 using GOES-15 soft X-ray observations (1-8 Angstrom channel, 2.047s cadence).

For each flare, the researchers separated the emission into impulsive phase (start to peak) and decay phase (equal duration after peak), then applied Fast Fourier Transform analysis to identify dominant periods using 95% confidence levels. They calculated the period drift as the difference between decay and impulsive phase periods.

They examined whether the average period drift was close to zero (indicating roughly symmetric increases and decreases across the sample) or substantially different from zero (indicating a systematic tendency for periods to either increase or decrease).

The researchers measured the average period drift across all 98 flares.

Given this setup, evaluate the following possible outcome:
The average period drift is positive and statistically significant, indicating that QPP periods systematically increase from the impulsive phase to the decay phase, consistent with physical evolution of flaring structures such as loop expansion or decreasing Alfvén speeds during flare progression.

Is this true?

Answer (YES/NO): YES